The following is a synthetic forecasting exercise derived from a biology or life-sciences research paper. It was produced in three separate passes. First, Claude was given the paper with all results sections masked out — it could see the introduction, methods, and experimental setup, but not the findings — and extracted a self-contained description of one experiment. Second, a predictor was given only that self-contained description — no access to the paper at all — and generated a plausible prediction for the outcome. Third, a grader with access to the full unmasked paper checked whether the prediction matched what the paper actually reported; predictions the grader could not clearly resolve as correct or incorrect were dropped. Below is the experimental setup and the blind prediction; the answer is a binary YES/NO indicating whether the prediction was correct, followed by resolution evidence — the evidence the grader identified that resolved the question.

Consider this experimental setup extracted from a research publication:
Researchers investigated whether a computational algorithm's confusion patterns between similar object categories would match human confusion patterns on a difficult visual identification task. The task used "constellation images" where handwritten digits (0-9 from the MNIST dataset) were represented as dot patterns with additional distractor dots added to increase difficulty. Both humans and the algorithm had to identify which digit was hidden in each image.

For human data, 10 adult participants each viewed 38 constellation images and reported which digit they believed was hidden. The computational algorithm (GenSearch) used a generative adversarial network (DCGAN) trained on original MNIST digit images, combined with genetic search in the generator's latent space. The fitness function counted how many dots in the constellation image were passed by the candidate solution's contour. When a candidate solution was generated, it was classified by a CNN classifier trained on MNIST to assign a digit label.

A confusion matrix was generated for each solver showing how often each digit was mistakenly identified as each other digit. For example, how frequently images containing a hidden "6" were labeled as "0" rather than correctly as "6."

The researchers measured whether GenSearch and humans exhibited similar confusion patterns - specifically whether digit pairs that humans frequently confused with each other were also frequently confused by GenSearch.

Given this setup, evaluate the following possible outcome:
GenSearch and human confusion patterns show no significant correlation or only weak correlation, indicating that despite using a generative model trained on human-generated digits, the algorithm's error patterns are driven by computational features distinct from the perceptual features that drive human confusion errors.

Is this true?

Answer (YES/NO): NO